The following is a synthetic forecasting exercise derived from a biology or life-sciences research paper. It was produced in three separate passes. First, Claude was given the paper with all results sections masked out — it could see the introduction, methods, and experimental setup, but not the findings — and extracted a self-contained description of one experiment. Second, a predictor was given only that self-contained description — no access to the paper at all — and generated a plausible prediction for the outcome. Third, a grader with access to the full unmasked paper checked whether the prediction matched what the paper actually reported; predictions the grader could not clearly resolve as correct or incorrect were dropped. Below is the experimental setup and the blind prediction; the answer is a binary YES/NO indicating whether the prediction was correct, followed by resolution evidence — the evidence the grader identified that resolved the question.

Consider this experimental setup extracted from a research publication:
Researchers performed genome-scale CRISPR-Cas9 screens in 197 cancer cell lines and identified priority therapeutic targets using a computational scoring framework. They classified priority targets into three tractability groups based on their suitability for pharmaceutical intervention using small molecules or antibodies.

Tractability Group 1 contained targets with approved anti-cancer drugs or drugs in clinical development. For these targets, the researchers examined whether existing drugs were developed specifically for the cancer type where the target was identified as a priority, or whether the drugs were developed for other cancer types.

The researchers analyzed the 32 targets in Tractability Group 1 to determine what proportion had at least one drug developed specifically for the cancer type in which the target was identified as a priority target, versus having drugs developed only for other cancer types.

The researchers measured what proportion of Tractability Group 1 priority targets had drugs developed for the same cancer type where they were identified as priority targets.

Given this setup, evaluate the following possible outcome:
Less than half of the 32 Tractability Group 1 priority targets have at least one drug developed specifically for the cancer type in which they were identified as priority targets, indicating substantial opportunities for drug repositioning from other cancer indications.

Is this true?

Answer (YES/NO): YES